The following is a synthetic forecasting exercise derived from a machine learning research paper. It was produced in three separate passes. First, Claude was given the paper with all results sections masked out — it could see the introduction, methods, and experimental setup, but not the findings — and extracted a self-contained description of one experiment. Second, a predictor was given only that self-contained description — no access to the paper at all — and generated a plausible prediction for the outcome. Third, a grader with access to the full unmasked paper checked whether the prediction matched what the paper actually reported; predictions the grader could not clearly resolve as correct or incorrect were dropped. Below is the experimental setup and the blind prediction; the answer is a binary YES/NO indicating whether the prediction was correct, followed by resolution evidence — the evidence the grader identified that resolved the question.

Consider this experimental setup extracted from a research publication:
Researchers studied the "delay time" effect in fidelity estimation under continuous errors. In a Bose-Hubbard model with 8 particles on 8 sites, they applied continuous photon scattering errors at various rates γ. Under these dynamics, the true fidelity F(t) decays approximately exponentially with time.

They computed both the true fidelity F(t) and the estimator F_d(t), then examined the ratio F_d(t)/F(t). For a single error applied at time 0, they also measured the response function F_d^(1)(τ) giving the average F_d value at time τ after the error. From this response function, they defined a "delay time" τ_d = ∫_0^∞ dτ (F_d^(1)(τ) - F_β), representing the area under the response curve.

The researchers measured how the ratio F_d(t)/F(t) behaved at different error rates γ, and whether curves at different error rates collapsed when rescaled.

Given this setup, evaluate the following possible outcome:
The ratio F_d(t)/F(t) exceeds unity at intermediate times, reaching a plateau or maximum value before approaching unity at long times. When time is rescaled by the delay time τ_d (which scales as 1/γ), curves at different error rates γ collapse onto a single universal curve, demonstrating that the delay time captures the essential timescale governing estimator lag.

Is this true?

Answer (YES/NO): NO